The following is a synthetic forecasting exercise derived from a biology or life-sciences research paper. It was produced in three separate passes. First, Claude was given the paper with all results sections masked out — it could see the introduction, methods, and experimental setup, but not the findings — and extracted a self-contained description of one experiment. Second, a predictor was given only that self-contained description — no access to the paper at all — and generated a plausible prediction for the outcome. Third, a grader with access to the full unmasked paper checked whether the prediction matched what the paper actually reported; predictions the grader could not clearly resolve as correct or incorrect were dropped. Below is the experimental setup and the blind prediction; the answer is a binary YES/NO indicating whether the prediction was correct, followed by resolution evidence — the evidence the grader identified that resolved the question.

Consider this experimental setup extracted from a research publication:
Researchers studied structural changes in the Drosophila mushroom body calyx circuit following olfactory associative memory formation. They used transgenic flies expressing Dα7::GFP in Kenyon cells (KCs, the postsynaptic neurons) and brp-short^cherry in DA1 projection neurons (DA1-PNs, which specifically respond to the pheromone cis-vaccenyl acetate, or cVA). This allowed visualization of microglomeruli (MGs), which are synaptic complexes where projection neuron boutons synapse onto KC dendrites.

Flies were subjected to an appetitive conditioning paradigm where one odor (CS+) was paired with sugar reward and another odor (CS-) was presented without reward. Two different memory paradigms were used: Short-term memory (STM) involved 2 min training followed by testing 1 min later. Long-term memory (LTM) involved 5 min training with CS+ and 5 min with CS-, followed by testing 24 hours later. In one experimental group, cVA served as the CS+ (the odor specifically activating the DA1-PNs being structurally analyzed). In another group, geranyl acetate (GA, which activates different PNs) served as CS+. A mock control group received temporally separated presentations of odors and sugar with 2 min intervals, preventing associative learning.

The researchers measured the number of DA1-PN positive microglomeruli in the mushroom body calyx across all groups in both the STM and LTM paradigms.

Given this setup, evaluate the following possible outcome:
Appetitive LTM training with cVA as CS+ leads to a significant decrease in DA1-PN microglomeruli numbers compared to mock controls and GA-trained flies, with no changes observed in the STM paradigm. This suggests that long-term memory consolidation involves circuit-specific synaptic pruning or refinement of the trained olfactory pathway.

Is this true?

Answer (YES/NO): NO